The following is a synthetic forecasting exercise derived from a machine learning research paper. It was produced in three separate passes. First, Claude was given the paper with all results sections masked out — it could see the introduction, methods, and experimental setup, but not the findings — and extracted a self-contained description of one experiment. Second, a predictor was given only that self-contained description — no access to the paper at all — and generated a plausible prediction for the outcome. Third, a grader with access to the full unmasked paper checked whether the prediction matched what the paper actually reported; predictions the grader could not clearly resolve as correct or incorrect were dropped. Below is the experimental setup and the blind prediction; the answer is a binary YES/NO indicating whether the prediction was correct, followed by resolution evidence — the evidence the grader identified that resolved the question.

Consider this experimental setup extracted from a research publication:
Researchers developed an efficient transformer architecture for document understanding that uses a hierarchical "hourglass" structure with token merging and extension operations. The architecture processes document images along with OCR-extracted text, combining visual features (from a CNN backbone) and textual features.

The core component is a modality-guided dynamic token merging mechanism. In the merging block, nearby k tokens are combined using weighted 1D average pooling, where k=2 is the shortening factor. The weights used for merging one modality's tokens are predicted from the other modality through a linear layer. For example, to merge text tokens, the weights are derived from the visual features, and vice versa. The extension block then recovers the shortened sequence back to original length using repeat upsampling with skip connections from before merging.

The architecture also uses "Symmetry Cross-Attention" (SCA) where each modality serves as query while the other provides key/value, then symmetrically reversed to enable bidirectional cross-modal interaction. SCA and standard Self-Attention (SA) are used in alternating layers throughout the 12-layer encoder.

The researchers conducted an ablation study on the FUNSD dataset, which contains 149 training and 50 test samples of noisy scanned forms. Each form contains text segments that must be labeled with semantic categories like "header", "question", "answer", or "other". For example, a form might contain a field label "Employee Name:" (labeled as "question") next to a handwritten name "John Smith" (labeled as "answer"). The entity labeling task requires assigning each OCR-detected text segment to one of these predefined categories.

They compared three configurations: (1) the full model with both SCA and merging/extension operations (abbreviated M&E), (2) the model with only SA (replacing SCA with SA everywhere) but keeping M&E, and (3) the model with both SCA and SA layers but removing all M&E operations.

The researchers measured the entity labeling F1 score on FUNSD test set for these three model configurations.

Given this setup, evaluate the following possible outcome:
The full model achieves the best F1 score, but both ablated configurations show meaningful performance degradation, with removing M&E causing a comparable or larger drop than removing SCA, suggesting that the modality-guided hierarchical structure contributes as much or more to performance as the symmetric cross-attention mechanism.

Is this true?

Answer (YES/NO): NO